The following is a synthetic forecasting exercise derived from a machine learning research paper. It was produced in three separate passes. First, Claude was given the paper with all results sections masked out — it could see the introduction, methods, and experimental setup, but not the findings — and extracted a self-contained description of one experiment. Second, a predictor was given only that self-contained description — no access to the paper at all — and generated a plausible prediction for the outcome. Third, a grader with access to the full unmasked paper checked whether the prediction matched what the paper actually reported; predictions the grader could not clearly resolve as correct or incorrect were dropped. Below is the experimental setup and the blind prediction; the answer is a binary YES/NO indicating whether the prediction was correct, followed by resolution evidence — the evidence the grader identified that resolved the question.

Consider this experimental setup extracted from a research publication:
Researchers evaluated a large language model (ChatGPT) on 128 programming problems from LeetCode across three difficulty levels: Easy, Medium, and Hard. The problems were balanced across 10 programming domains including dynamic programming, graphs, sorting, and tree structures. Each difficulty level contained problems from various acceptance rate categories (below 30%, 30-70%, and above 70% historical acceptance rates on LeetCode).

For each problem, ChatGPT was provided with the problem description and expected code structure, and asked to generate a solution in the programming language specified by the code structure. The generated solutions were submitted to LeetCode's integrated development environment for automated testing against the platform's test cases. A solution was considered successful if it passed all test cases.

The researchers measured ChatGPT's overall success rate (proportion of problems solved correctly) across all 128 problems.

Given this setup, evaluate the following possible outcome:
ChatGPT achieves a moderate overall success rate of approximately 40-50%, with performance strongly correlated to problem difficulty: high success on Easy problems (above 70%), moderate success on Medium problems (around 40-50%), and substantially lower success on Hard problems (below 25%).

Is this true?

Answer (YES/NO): NO